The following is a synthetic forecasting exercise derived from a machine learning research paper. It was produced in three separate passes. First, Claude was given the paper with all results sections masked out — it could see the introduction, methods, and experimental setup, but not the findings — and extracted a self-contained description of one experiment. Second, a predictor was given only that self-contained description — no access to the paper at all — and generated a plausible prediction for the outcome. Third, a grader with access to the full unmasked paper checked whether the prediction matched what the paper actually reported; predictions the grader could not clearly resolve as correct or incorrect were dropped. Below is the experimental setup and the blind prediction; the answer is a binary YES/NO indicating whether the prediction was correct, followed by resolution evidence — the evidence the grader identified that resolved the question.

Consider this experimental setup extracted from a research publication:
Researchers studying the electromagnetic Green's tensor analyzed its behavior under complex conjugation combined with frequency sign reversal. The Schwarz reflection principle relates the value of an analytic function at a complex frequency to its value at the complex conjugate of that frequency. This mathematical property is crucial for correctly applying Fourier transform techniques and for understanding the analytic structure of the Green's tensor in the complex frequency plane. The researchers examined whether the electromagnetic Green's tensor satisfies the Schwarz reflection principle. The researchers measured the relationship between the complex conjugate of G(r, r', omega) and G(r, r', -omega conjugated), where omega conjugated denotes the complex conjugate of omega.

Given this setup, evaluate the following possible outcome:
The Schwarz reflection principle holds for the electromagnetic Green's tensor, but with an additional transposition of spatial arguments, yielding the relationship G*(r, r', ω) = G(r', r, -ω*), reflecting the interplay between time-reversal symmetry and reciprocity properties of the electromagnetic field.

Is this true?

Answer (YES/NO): NO